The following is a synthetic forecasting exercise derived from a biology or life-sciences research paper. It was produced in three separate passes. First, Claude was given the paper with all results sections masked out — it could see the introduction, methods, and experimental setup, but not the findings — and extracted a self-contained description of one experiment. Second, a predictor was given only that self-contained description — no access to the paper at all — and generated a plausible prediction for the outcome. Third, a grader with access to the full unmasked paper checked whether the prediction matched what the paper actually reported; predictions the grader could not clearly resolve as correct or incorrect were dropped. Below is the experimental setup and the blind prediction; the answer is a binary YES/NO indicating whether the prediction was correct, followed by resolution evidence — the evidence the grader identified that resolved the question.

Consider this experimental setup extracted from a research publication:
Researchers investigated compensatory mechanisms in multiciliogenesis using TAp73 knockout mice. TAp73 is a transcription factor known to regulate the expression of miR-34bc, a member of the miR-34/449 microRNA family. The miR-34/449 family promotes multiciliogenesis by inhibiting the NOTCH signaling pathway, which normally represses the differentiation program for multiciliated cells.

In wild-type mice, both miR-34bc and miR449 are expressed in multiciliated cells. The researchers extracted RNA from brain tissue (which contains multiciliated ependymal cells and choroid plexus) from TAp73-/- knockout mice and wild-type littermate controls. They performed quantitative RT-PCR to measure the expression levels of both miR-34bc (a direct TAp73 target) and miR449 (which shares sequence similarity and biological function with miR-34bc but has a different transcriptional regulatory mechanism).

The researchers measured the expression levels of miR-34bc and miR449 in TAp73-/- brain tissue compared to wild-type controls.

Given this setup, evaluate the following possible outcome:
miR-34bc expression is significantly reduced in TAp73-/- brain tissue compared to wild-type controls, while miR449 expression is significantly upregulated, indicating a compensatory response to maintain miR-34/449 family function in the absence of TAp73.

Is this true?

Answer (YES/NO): YES